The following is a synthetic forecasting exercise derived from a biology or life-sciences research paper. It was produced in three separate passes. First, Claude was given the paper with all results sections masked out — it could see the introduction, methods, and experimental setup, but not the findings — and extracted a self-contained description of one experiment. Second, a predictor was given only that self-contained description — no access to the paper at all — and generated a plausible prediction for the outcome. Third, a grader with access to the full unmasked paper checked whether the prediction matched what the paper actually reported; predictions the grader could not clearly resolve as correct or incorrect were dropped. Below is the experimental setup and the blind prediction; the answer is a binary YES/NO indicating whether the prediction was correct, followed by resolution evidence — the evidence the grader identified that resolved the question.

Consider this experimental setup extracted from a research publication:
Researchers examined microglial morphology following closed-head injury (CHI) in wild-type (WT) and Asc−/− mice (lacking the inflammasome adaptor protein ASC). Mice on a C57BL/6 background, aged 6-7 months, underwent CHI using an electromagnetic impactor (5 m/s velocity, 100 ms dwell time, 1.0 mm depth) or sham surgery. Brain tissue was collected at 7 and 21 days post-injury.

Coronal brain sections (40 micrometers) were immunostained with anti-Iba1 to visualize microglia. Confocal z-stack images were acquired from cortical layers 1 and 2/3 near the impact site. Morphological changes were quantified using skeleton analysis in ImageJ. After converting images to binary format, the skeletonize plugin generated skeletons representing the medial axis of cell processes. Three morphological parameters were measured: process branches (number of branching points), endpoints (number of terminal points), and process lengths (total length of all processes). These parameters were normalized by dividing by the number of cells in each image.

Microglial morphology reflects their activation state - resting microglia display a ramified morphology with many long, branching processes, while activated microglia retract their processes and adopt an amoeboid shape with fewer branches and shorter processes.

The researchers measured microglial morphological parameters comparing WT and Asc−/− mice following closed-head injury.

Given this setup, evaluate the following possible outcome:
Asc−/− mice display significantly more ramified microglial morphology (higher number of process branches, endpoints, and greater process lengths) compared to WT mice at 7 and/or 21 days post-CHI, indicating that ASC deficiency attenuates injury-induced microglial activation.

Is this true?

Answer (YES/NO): YES